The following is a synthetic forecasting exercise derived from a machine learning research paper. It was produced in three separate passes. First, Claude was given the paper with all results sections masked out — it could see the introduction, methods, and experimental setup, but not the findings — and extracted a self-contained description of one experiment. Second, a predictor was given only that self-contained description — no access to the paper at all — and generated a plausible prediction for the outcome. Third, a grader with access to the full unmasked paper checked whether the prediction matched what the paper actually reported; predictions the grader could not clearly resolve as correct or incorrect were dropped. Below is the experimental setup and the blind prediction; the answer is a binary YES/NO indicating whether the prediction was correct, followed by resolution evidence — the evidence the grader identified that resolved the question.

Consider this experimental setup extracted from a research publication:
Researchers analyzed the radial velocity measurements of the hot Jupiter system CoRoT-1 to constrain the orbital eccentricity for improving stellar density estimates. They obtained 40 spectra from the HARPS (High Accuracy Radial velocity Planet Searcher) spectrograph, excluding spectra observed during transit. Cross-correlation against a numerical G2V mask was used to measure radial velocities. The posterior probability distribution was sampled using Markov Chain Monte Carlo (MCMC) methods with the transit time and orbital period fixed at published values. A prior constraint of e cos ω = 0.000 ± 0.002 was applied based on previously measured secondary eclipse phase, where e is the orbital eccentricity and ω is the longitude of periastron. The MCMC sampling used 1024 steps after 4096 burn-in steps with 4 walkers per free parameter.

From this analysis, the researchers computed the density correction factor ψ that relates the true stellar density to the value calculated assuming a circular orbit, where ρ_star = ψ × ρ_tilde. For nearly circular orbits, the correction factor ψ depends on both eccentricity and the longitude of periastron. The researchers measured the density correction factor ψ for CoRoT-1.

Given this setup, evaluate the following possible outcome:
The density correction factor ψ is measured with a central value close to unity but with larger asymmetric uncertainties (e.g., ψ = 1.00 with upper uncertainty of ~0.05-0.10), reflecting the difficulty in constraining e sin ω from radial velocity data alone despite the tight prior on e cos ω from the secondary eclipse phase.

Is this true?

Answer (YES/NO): NO